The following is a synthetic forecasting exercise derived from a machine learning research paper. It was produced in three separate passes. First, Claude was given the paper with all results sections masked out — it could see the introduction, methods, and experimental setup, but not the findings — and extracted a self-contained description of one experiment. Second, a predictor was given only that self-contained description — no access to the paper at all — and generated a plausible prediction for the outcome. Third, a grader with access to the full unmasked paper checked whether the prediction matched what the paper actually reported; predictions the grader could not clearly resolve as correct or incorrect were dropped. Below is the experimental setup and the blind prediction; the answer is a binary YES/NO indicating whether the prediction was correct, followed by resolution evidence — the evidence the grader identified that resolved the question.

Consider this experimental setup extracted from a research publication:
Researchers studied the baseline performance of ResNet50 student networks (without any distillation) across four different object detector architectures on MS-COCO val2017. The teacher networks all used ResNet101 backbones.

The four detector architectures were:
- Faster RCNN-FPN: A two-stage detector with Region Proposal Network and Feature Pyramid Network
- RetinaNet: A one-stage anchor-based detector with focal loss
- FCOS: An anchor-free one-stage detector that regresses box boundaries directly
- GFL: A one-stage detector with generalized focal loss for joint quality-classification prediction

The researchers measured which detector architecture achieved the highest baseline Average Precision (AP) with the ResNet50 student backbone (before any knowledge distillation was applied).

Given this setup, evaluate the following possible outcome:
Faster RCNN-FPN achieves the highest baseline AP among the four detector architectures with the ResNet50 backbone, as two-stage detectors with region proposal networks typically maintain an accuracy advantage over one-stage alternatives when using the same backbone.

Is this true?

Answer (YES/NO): NO